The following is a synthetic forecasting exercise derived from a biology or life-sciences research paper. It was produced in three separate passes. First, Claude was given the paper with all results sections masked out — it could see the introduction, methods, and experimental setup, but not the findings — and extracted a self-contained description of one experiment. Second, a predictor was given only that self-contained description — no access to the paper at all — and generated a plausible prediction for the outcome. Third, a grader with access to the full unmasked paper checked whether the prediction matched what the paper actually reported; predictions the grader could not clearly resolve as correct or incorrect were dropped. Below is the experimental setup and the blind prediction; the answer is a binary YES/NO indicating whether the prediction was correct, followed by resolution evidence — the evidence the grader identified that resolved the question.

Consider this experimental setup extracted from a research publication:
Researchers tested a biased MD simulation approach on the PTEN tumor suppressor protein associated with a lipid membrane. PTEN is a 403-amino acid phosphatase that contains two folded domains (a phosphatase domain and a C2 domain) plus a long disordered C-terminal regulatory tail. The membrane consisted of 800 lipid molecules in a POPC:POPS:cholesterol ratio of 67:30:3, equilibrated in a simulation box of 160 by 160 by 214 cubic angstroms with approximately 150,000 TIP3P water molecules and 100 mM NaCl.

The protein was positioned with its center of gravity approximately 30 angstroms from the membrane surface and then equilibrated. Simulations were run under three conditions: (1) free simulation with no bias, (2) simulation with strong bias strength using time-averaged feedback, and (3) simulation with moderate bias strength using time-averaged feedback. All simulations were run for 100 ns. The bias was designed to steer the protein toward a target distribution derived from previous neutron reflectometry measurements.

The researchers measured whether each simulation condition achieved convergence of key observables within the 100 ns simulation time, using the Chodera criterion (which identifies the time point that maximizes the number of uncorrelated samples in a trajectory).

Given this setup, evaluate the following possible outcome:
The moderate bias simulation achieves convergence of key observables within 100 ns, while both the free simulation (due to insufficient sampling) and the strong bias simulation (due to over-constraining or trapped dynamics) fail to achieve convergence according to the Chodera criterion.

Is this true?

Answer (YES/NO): NO